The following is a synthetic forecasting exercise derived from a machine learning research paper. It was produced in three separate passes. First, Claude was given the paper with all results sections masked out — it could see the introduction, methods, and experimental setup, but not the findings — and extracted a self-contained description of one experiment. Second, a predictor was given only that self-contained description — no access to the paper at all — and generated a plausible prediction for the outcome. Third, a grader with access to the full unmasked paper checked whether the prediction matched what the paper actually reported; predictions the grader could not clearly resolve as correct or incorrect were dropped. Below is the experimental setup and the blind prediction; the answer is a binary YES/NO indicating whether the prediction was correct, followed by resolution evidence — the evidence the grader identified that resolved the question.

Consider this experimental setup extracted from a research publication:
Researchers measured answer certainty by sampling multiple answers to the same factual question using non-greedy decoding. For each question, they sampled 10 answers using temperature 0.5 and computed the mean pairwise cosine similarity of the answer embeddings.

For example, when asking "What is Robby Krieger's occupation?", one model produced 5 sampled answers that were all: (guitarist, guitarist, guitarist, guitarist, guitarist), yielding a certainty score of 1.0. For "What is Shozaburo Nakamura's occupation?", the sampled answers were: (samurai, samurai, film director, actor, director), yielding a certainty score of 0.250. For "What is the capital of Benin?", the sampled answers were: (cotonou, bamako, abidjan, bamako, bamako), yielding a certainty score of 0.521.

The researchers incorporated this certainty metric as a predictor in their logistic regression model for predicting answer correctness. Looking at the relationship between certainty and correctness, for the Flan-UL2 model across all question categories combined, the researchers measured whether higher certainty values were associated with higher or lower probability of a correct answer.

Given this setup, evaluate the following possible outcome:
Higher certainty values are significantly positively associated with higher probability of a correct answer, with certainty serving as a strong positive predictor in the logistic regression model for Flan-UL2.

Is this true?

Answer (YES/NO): YES